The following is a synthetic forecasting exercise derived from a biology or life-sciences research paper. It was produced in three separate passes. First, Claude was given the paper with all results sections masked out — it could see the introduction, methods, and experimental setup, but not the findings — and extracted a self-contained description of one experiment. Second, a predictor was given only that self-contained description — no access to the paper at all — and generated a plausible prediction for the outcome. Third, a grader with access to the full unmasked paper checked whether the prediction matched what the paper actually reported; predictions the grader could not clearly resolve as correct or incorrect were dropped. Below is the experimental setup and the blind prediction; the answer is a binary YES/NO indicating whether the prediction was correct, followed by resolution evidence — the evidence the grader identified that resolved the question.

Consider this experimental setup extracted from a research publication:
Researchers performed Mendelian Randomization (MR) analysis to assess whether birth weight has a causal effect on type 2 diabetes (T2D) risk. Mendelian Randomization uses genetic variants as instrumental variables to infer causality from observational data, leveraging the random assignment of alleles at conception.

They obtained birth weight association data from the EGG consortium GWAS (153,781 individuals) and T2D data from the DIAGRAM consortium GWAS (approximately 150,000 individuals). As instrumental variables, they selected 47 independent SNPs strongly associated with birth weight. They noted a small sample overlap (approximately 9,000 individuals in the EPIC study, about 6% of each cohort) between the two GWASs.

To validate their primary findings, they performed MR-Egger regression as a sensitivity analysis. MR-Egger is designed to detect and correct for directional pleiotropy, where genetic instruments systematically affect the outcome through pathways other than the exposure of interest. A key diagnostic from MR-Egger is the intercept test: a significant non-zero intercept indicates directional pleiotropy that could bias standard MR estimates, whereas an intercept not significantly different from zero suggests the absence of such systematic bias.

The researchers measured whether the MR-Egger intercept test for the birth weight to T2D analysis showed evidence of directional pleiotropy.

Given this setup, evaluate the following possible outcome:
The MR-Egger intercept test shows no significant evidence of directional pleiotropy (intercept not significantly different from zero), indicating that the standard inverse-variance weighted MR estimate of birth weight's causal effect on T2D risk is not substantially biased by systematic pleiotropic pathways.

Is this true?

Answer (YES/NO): YES